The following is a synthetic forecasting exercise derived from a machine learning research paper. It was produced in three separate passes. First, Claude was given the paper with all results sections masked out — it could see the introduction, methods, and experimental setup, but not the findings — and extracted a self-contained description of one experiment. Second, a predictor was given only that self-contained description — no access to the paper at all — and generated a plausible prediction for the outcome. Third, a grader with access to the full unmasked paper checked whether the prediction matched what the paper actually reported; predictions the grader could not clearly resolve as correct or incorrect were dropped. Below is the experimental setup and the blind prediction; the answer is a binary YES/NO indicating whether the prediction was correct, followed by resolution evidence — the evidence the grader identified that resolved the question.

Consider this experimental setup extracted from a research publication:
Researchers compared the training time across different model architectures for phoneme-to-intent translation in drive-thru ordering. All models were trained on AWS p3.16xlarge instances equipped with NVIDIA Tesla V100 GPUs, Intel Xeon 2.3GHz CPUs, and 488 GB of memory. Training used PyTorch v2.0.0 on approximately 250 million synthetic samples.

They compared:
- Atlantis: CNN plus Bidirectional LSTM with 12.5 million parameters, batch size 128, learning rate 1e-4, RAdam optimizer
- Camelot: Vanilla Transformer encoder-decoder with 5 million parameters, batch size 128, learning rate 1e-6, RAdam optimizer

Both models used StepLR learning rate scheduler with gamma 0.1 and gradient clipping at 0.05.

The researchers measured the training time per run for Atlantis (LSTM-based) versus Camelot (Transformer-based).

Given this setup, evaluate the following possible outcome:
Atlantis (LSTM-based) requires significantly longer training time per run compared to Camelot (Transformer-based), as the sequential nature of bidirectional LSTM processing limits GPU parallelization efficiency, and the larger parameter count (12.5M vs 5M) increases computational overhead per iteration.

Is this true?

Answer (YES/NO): YES